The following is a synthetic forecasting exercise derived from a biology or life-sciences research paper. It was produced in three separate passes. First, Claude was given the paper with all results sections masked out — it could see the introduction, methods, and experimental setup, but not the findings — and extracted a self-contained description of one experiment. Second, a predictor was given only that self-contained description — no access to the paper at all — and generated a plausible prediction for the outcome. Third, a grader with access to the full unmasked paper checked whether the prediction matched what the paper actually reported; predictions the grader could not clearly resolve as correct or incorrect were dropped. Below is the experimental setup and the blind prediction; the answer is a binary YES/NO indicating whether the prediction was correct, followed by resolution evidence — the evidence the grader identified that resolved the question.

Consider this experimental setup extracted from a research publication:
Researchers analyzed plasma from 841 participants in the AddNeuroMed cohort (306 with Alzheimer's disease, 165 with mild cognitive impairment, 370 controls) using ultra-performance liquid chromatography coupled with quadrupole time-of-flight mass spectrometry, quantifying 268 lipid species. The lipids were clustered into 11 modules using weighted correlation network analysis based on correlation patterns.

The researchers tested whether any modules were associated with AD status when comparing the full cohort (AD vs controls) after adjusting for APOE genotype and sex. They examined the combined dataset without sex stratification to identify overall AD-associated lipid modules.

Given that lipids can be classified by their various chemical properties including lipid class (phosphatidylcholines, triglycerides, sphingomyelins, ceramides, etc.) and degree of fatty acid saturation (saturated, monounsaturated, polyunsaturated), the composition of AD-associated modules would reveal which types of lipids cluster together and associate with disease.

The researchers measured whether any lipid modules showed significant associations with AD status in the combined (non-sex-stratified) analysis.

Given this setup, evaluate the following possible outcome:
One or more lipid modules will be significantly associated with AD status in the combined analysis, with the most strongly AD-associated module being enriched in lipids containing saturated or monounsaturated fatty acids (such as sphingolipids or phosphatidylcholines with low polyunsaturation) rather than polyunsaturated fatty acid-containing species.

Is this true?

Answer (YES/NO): NO